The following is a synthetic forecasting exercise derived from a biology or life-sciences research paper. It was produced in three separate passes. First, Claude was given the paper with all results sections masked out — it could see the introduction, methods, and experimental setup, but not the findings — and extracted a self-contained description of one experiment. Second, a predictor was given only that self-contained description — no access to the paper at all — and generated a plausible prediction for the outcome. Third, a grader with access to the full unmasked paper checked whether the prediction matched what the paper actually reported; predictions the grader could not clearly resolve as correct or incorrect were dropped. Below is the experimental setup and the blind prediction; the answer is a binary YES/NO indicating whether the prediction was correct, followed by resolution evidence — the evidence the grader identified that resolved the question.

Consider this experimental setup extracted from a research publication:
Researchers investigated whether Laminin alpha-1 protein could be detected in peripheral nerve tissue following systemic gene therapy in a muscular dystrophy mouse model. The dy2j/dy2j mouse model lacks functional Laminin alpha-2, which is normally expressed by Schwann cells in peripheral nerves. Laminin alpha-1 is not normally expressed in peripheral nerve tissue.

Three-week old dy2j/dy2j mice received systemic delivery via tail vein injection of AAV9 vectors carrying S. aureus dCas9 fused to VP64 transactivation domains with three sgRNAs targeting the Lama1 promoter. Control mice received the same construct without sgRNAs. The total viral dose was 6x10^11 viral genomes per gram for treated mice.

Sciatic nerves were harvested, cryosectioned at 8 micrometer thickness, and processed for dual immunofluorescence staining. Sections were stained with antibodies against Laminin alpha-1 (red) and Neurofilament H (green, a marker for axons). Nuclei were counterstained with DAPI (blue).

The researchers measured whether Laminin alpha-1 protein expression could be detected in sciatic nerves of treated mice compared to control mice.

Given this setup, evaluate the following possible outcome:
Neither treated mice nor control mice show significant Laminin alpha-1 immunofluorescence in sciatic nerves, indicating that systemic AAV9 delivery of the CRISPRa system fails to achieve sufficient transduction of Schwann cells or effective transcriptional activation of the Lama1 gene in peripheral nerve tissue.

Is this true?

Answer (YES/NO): NO